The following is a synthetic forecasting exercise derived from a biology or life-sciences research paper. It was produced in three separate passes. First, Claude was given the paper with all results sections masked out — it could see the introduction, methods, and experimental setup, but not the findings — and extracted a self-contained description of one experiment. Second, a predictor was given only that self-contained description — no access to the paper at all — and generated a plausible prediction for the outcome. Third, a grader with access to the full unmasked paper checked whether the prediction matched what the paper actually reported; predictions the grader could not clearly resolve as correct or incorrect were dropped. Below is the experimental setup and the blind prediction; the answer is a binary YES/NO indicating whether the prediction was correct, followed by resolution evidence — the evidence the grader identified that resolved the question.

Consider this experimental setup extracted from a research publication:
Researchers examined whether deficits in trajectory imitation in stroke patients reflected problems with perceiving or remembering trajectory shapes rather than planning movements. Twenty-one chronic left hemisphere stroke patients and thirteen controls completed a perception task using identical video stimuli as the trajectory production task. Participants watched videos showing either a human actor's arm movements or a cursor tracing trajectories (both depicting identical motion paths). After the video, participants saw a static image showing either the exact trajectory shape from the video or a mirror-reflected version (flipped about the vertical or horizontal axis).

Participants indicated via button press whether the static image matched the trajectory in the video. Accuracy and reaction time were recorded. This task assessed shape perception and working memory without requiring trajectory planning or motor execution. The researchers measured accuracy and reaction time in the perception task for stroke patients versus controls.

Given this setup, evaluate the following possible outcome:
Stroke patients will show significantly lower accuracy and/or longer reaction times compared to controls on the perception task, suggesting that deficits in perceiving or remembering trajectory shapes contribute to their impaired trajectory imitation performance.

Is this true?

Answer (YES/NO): NO